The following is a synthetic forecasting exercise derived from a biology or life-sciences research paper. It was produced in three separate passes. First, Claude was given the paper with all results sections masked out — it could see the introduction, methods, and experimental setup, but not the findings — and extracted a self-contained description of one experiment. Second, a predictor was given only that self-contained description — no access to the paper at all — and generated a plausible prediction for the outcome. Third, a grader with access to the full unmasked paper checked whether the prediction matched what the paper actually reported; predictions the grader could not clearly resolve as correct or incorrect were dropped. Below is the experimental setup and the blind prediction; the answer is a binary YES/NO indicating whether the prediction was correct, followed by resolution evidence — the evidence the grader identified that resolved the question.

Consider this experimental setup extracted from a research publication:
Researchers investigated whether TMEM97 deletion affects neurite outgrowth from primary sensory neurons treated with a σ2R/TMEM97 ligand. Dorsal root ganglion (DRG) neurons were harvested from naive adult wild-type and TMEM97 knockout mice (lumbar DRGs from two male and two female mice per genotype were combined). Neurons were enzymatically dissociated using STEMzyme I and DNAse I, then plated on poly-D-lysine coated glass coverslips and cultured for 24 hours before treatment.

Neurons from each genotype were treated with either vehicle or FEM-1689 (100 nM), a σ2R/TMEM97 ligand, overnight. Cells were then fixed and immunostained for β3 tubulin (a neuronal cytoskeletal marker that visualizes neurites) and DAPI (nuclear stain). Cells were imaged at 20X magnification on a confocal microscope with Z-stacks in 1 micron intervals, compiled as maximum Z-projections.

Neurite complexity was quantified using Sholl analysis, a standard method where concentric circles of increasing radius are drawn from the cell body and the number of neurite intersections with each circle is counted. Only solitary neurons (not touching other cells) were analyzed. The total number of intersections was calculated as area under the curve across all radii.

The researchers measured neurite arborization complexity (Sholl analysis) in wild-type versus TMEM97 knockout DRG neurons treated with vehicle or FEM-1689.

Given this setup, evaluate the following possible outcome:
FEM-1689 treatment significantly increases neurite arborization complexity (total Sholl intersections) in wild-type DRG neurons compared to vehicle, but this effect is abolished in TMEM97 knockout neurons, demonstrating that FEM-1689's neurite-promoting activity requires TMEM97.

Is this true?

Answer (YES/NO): YES